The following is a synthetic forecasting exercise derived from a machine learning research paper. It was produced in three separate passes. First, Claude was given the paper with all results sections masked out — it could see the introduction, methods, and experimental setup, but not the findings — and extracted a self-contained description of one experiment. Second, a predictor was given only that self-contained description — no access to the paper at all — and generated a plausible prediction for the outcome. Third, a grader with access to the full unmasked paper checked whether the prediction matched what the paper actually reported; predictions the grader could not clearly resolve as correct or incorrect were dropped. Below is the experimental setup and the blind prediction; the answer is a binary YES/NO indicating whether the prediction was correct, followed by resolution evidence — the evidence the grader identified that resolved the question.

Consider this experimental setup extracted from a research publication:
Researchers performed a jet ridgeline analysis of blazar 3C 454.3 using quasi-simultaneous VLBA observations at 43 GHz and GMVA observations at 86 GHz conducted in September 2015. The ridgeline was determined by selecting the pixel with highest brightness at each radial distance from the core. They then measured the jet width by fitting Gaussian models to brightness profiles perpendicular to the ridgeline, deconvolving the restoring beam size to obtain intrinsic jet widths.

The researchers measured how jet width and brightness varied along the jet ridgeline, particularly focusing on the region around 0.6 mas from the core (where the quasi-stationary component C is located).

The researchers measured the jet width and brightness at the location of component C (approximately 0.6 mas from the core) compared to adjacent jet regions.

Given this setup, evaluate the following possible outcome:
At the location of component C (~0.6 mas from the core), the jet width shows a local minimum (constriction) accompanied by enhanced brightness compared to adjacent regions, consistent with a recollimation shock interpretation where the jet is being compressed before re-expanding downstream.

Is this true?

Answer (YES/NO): YES